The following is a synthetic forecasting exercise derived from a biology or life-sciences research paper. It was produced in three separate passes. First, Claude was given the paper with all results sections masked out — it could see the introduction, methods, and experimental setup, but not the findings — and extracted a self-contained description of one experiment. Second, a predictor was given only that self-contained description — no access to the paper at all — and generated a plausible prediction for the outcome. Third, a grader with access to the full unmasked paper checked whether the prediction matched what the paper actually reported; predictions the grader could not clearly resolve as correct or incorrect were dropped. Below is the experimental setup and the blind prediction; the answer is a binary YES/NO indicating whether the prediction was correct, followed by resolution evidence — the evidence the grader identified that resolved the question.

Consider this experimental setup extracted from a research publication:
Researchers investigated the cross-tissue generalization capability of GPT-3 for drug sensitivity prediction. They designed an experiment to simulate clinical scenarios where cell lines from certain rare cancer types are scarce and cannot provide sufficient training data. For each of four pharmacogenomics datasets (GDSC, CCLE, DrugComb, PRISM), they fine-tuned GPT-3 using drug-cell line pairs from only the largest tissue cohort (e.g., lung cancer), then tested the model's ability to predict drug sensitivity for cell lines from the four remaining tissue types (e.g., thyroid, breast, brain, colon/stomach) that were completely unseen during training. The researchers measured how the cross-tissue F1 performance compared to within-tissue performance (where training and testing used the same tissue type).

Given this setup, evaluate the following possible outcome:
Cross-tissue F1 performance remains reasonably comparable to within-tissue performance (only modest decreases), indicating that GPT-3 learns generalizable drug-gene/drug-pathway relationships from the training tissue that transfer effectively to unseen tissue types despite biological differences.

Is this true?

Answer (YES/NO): NO